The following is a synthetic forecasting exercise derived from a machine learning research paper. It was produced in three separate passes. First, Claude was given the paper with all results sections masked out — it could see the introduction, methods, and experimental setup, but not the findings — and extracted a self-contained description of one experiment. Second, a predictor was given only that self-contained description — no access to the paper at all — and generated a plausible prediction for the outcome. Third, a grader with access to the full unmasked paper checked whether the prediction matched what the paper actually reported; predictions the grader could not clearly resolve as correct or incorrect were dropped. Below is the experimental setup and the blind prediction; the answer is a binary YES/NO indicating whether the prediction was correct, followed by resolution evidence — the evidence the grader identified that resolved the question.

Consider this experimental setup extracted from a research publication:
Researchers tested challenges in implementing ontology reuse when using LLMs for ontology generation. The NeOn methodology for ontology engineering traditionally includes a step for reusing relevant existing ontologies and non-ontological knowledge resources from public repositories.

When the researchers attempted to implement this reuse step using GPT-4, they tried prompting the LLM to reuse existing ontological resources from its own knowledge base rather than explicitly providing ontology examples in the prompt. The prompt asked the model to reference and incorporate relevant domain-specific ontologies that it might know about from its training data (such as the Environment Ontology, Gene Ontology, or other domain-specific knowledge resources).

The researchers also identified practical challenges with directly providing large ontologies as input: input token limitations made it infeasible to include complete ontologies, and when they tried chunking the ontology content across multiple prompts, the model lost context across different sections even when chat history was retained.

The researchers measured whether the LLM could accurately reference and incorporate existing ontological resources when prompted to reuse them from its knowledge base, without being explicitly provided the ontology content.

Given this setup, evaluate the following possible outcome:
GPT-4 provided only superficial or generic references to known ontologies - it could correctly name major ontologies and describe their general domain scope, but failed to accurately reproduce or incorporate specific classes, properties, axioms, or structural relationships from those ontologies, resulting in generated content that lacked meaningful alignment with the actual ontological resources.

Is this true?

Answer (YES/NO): NO